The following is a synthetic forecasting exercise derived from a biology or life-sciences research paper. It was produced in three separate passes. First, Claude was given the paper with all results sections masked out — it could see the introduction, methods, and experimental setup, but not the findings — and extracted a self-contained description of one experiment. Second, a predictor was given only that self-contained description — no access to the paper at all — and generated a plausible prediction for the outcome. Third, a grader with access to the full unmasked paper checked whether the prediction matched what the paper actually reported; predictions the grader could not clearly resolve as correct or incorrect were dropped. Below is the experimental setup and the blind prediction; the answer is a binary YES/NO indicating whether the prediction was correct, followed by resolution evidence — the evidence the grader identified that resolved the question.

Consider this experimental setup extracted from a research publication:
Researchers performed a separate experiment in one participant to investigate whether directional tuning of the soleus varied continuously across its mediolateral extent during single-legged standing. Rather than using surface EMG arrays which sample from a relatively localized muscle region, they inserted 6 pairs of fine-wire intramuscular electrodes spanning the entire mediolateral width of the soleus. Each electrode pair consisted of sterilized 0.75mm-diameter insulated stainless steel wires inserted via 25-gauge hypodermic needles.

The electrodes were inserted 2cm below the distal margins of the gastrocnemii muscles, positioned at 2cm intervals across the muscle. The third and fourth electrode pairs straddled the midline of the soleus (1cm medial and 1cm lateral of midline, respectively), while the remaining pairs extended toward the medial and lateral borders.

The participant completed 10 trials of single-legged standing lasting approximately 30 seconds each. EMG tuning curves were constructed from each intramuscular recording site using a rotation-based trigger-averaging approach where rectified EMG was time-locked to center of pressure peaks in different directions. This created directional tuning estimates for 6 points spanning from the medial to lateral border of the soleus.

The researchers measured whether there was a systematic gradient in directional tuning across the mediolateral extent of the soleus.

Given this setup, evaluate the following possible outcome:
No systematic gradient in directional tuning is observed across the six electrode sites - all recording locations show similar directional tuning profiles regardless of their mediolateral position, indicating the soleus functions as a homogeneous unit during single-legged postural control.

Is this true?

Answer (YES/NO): YES